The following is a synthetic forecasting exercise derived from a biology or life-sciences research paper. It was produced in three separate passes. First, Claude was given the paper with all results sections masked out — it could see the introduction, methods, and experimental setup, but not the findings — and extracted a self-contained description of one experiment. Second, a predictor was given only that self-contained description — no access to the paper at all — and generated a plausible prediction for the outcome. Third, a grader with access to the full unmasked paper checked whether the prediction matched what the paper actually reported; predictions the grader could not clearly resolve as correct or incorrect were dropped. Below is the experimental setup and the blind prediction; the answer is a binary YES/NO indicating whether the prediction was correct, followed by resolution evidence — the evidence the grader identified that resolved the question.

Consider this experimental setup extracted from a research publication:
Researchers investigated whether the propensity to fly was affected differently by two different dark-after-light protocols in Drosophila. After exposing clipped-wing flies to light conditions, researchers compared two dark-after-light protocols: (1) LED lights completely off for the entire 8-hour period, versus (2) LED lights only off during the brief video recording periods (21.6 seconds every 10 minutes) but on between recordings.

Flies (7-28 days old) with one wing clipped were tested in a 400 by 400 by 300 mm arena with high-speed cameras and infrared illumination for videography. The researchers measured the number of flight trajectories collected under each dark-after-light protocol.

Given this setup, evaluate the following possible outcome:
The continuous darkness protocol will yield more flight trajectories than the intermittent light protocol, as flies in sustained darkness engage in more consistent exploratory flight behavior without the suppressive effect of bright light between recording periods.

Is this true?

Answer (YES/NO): NO